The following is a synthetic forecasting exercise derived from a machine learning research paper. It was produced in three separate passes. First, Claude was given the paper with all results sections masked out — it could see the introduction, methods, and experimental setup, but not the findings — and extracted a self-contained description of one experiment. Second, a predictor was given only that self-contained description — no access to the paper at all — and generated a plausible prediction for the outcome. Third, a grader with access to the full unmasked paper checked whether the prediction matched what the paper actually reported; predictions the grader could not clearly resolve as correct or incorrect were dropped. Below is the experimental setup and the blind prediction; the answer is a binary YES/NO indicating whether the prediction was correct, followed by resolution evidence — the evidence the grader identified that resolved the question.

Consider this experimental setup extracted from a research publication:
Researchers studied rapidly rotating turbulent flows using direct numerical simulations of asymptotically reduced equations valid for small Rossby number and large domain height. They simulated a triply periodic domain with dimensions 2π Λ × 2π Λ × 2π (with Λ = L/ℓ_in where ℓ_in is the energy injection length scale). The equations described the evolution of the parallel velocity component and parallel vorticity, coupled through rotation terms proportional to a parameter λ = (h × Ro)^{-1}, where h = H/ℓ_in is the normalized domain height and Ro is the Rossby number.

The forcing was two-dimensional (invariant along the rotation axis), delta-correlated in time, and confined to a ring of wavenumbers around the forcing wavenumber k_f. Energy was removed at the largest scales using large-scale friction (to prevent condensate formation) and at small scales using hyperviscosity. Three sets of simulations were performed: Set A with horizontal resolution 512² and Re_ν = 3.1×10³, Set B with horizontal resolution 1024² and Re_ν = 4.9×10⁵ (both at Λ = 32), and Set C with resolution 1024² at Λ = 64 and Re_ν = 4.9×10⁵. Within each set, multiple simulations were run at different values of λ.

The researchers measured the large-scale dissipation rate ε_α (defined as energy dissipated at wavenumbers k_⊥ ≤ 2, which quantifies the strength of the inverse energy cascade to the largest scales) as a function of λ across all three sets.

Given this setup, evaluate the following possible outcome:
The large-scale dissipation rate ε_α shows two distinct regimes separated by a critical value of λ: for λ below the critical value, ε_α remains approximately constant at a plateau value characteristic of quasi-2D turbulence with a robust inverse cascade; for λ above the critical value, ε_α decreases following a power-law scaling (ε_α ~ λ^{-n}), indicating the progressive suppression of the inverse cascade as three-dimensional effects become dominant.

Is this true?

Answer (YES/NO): NO